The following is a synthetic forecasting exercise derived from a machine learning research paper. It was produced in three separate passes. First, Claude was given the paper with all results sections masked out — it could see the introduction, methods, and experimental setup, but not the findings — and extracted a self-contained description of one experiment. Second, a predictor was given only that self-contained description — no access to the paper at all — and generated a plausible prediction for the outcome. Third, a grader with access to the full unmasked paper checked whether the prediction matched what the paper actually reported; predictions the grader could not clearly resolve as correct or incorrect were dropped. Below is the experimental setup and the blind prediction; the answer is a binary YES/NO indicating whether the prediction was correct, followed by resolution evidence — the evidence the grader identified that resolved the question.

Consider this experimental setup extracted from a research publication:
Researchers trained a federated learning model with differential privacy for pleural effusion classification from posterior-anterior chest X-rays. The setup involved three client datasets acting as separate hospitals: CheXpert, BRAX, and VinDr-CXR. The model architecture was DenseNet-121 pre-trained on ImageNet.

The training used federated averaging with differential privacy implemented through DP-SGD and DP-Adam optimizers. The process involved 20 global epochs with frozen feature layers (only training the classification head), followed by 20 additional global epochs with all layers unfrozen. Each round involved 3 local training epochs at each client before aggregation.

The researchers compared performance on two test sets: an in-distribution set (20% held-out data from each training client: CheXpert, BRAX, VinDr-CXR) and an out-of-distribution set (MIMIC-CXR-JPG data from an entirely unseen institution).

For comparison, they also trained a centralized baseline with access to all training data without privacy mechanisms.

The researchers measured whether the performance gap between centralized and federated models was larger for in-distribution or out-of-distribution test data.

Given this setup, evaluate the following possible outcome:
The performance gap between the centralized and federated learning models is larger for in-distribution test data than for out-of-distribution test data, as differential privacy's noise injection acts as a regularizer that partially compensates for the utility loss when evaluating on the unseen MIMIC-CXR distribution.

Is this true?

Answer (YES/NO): YES